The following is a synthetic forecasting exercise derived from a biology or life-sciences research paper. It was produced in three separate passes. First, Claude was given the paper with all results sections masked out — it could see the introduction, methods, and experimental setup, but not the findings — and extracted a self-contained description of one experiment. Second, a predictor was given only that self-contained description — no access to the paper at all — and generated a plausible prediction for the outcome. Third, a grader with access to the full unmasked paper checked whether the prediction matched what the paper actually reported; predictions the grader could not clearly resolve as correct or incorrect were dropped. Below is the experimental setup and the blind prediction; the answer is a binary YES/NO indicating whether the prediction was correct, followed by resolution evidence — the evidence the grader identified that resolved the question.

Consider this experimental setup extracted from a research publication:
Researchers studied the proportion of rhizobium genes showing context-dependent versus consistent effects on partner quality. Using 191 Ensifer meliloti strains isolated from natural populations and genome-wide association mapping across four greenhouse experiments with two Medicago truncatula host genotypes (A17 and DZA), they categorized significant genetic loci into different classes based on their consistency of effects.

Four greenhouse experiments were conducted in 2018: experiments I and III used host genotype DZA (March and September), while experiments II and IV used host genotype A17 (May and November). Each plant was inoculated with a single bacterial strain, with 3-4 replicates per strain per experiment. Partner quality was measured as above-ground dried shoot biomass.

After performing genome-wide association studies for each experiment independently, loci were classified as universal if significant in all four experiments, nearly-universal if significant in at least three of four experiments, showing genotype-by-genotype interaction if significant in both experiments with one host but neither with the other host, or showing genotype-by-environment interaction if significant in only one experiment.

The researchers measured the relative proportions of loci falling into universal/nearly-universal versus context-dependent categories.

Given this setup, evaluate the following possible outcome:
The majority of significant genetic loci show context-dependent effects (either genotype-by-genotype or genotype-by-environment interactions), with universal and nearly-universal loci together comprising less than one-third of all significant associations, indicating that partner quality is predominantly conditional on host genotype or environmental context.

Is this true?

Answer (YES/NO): YES